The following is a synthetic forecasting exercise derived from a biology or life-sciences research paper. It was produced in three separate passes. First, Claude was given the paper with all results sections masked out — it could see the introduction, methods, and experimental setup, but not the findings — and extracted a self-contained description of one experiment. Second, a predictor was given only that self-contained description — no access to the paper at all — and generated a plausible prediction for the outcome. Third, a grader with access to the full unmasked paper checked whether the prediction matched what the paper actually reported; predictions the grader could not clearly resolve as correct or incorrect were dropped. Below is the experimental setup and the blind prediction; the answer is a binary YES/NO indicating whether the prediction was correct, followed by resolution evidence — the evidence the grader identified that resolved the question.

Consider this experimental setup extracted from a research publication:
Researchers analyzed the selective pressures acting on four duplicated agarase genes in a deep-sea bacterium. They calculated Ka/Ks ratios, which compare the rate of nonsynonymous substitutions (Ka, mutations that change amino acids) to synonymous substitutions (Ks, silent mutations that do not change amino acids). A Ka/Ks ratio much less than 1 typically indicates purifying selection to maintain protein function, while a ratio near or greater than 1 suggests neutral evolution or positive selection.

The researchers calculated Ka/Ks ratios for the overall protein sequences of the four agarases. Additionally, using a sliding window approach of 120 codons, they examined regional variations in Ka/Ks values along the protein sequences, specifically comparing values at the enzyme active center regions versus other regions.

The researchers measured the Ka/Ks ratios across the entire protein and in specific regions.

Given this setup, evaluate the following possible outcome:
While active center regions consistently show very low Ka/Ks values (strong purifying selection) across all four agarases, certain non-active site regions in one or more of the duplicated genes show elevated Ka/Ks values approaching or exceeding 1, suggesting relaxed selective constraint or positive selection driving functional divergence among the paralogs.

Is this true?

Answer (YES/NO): NO